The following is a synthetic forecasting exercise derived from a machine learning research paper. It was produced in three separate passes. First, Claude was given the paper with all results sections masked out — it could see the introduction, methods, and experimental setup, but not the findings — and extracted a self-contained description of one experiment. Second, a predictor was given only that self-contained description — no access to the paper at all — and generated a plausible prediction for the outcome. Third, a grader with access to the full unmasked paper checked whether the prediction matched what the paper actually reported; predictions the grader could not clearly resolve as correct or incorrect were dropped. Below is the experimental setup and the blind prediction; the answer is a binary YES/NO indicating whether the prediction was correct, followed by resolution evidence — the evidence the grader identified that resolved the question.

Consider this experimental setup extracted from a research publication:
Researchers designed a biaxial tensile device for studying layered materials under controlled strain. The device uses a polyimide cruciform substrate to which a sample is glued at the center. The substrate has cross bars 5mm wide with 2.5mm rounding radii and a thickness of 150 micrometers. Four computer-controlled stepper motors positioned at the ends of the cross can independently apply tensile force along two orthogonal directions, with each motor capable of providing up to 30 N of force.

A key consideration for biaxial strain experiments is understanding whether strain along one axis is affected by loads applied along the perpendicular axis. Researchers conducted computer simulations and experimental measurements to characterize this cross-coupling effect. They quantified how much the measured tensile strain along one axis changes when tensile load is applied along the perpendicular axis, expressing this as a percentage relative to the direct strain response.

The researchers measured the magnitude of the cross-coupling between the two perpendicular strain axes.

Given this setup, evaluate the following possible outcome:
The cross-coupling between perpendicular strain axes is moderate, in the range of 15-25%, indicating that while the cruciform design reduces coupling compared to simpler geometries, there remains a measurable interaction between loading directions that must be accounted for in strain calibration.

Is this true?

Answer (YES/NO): NO